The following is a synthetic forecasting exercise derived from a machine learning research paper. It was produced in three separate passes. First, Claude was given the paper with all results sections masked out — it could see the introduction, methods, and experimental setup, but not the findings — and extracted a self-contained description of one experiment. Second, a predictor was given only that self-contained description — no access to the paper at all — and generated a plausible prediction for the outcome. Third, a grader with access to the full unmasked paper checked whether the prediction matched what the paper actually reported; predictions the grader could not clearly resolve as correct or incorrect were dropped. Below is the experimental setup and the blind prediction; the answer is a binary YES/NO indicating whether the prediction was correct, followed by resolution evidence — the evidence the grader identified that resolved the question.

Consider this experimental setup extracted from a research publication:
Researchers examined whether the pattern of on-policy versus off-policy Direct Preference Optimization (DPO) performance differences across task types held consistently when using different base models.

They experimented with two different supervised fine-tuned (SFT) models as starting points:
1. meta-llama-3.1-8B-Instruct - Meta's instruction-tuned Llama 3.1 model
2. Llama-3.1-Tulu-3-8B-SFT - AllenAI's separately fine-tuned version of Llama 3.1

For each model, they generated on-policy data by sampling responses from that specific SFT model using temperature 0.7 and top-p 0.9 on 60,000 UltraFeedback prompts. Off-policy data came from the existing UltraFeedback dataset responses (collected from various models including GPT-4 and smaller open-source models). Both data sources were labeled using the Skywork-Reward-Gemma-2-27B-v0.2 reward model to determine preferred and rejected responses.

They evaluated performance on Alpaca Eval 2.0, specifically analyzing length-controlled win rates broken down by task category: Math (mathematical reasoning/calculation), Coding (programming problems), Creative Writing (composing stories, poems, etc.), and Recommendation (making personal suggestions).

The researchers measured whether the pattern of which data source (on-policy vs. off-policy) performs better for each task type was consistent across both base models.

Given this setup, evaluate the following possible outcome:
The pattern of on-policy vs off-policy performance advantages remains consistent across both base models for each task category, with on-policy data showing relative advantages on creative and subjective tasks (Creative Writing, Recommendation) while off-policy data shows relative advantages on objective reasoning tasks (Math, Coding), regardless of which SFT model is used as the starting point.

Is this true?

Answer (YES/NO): NO